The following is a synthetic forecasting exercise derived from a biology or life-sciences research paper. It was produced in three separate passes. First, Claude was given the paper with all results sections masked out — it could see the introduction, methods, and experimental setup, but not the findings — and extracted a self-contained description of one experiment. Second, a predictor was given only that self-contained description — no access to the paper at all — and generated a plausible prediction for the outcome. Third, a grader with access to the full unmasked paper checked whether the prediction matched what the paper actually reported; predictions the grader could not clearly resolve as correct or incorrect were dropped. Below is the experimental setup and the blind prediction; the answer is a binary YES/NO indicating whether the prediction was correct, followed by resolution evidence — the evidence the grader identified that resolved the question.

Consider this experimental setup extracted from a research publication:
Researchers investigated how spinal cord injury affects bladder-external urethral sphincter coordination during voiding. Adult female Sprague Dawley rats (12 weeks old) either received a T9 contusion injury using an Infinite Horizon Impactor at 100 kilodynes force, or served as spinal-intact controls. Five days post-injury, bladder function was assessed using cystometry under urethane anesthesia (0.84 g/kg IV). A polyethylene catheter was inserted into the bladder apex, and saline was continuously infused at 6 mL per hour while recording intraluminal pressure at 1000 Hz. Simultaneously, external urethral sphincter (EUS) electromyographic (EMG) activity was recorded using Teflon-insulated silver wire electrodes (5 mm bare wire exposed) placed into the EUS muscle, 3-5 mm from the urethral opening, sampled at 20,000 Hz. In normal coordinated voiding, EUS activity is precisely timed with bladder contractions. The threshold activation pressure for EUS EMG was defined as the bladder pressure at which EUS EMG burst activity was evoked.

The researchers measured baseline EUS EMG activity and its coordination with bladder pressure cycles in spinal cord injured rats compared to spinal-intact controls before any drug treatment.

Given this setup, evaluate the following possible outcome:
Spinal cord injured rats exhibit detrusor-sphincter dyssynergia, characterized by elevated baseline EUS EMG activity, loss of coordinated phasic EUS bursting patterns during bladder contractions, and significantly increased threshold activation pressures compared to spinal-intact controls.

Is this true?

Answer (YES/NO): NO